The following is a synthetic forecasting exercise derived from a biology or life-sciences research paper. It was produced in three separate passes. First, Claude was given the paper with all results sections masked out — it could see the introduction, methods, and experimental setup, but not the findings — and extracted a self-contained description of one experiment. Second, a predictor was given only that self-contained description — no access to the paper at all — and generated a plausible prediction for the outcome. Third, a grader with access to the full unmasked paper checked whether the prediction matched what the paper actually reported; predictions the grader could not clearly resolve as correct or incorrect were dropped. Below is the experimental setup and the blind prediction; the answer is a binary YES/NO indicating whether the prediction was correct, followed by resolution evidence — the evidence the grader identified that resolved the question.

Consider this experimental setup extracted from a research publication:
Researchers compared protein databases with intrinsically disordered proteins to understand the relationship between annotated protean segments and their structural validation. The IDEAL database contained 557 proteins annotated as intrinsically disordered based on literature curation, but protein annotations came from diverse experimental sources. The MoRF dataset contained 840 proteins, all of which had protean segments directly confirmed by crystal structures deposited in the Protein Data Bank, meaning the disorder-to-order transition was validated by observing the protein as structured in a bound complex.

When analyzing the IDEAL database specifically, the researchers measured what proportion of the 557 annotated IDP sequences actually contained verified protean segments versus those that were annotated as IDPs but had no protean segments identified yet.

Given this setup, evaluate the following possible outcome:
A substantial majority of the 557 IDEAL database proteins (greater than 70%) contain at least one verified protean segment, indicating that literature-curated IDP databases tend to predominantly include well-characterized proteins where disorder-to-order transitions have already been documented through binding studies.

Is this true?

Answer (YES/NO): NO